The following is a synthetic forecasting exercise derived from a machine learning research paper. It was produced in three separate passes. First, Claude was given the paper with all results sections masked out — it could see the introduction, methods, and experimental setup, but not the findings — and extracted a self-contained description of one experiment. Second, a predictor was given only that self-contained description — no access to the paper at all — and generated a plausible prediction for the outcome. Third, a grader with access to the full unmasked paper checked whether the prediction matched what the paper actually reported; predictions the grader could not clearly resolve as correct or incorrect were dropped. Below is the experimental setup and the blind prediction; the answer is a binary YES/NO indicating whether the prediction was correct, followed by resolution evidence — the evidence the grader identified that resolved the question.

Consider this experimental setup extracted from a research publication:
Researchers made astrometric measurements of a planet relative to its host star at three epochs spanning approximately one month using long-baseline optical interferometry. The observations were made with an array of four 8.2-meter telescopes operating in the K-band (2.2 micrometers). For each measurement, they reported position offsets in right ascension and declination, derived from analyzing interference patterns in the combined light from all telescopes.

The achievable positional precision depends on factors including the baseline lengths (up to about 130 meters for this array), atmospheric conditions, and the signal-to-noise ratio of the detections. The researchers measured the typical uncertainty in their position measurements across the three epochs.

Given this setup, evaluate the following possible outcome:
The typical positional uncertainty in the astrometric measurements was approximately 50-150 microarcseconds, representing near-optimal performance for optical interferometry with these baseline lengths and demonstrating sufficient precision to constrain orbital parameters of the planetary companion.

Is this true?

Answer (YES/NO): NO